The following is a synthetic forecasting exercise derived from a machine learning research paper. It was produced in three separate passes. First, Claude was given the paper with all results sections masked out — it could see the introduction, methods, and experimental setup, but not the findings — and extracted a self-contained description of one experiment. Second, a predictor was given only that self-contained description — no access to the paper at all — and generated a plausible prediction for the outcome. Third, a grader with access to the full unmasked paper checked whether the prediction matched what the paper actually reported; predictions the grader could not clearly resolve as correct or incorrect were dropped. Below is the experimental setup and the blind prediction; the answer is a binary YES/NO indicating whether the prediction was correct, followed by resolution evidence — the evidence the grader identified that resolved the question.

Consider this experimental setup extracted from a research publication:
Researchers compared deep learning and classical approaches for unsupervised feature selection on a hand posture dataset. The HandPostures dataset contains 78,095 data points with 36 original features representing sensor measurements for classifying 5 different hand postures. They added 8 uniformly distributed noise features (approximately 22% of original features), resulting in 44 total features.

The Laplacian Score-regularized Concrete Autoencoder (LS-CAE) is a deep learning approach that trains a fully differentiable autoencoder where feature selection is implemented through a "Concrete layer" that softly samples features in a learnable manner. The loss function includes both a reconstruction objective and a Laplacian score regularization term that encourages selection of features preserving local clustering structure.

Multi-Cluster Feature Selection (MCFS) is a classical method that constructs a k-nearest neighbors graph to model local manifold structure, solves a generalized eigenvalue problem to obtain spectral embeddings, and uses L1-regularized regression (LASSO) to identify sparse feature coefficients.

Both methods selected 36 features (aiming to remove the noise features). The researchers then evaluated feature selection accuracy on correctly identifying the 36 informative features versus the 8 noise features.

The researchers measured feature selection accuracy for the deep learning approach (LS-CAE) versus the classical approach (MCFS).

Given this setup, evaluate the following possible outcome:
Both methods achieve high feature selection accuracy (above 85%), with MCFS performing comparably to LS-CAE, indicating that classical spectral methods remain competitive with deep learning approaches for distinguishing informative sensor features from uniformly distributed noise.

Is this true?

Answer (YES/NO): NO